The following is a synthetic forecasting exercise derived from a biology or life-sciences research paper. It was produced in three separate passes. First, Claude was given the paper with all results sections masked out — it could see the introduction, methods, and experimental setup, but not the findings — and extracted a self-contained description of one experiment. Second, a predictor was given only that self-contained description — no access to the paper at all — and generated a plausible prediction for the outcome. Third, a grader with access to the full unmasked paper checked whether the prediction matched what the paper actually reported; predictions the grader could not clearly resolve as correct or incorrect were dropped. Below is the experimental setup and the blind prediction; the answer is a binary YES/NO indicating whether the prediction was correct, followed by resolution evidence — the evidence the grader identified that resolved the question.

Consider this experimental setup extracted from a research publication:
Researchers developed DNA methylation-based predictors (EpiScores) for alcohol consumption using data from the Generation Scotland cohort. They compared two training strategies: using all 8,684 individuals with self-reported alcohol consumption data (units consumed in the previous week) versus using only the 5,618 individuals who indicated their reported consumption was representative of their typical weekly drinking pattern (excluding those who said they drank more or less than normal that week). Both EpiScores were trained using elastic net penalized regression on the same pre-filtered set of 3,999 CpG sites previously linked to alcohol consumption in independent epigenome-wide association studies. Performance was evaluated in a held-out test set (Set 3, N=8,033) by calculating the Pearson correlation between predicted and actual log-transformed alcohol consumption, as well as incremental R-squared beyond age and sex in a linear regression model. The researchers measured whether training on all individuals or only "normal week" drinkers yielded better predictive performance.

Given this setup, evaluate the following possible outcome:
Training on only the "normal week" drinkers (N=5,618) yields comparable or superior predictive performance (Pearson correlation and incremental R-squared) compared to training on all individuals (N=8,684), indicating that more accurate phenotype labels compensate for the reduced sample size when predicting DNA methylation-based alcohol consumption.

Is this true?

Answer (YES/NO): NO